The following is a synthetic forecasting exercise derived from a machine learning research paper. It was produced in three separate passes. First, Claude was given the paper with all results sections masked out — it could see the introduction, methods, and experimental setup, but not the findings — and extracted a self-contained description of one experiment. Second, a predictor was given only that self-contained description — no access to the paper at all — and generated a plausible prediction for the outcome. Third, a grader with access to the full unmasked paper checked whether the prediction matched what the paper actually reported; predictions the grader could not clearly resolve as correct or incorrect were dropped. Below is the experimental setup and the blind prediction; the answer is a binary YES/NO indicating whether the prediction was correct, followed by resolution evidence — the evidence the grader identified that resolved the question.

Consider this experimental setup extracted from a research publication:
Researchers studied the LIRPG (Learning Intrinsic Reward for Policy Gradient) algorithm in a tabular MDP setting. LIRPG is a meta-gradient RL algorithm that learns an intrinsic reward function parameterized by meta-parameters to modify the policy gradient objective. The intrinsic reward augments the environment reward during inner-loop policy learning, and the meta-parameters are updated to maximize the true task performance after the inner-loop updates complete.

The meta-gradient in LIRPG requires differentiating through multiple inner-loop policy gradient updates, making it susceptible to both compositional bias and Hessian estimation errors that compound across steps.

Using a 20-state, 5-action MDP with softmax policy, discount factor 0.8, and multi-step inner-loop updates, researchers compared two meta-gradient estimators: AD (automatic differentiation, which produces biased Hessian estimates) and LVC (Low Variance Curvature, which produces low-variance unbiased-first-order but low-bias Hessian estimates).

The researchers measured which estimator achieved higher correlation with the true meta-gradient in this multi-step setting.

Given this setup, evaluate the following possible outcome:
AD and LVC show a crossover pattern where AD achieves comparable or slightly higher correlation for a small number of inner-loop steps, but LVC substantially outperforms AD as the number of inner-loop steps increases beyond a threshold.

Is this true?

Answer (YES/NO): NO